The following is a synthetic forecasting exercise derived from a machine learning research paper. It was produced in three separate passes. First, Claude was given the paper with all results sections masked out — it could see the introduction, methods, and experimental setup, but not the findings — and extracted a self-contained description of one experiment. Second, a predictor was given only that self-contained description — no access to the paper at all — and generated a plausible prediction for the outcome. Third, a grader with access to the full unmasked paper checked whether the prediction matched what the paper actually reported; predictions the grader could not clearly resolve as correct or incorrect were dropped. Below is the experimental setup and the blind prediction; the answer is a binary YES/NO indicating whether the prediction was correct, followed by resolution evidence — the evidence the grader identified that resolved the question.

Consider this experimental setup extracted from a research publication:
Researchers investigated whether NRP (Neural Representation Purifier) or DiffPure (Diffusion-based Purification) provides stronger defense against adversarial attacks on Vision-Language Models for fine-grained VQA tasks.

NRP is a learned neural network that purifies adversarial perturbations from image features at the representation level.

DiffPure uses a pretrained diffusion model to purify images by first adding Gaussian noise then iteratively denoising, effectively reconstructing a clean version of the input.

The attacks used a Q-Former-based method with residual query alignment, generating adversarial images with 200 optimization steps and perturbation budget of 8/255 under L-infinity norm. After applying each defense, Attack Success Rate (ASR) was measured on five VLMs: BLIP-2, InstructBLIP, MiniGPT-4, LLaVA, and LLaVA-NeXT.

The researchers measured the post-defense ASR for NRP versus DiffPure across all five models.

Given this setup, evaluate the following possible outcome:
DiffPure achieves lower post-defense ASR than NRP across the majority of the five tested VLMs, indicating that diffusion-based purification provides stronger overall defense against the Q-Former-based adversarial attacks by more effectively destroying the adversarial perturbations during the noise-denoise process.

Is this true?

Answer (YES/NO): YES